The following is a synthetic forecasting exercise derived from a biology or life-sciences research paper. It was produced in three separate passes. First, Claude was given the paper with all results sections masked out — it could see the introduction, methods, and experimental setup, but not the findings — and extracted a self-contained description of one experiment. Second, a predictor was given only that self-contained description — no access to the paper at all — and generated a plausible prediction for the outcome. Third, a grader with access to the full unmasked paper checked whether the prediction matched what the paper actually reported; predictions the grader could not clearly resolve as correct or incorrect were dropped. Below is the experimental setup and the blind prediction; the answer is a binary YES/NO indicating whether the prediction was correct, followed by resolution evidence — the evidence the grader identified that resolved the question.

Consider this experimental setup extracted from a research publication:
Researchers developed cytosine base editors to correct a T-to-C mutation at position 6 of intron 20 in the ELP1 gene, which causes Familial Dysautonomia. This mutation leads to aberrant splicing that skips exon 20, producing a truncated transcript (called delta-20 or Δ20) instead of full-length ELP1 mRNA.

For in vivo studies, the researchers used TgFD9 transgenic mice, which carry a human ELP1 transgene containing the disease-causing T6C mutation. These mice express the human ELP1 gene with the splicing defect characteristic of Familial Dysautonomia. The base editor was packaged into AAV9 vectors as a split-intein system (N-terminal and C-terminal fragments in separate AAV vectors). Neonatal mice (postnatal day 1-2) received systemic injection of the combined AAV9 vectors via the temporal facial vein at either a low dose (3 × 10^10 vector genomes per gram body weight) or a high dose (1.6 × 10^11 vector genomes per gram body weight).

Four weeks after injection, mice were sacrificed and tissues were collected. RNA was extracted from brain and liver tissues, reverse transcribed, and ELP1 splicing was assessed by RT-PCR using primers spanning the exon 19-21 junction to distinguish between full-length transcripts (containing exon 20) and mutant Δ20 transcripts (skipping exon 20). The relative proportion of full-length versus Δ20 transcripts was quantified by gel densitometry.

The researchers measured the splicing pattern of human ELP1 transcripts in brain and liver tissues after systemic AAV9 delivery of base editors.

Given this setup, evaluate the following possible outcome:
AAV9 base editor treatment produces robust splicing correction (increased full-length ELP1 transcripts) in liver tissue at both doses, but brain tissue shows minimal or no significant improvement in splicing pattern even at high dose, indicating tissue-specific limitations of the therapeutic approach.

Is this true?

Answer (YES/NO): NO